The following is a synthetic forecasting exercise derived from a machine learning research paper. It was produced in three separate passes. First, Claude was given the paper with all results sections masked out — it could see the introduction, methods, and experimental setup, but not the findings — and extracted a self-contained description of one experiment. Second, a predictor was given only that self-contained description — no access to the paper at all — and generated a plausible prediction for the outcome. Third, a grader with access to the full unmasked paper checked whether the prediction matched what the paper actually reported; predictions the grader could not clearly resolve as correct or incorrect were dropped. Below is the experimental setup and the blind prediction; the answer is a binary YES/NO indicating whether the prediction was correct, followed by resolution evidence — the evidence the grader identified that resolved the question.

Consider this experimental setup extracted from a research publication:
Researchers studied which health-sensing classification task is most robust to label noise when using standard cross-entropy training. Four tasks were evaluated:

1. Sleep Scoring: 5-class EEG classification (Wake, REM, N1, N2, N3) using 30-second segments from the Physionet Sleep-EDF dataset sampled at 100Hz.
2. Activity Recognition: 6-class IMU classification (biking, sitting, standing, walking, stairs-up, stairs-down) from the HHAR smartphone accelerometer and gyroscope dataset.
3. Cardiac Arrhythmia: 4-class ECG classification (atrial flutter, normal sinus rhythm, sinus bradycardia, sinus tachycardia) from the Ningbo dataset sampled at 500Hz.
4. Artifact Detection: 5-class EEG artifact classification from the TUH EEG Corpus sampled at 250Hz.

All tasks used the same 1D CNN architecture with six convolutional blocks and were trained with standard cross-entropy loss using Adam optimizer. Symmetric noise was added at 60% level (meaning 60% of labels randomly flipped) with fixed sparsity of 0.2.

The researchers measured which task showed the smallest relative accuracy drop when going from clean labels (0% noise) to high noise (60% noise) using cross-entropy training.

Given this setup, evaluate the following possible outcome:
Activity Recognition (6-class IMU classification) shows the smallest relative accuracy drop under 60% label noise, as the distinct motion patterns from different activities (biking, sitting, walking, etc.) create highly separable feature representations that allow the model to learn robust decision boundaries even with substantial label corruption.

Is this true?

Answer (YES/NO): YES